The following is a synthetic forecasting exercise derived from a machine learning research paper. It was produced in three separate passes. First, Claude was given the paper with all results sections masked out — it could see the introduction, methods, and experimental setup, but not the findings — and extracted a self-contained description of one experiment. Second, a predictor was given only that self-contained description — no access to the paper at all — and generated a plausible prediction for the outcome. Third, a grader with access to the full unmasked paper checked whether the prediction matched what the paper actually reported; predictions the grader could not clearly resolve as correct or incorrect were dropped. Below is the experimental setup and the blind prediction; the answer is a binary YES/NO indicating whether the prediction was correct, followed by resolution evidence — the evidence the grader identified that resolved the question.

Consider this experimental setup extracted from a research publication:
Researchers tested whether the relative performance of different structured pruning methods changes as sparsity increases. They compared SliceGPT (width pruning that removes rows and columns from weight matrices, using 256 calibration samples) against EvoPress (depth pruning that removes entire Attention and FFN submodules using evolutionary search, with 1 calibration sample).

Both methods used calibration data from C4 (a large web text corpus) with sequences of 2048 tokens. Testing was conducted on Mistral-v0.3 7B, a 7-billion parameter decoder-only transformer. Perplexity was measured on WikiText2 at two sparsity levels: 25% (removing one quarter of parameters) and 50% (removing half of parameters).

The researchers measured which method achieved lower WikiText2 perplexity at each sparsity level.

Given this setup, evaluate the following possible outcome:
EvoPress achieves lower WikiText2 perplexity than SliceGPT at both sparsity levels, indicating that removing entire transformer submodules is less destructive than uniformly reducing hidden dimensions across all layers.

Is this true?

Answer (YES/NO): NO